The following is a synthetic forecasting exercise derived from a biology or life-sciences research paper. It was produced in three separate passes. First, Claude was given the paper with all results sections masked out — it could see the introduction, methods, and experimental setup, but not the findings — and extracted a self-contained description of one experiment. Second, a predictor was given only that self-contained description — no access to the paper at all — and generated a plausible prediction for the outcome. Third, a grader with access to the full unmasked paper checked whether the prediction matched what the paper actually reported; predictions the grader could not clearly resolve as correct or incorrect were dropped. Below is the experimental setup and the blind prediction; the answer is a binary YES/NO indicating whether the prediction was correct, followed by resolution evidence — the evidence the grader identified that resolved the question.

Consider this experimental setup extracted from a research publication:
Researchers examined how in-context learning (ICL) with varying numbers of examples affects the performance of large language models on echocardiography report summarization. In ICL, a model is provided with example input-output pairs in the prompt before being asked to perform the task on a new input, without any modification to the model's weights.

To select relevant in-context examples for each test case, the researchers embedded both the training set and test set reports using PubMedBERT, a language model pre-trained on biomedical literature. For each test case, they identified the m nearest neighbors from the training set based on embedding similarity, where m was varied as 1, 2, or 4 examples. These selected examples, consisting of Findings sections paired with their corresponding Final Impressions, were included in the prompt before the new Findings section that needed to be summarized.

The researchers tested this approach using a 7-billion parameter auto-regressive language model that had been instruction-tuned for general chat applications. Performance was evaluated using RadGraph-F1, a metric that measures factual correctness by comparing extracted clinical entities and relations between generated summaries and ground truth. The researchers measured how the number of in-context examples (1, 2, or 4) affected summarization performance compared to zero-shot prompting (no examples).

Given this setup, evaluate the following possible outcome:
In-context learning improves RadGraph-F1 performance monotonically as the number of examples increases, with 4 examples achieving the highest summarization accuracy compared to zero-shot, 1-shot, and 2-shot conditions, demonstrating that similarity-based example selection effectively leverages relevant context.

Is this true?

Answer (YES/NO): NO